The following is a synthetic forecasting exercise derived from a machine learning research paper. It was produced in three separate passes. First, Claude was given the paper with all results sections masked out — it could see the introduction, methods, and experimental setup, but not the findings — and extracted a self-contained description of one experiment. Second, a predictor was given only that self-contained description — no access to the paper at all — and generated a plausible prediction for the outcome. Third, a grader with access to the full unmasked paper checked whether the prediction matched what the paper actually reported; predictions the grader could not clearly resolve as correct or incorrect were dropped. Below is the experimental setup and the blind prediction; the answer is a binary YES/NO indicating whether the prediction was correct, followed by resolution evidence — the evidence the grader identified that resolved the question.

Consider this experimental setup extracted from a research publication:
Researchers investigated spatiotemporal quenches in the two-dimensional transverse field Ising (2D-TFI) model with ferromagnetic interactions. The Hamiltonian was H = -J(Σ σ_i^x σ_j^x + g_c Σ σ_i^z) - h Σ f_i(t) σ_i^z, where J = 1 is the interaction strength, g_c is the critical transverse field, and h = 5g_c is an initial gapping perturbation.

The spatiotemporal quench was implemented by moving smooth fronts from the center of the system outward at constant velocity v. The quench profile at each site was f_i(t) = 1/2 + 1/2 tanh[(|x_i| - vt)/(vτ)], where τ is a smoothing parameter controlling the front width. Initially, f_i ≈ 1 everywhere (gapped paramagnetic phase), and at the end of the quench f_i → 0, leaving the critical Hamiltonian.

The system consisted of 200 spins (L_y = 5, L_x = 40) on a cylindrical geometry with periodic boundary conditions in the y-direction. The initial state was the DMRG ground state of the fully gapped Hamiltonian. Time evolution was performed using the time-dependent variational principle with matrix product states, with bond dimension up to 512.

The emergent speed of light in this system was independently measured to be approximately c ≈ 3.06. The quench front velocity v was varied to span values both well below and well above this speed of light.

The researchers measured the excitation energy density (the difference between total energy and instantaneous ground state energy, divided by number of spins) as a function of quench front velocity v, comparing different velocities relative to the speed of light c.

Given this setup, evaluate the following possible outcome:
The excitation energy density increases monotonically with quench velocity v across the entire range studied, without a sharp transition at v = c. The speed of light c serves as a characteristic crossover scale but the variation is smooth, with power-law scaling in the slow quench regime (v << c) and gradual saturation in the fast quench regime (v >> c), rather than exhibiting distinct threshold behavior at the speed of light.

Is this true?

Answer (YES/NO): NO